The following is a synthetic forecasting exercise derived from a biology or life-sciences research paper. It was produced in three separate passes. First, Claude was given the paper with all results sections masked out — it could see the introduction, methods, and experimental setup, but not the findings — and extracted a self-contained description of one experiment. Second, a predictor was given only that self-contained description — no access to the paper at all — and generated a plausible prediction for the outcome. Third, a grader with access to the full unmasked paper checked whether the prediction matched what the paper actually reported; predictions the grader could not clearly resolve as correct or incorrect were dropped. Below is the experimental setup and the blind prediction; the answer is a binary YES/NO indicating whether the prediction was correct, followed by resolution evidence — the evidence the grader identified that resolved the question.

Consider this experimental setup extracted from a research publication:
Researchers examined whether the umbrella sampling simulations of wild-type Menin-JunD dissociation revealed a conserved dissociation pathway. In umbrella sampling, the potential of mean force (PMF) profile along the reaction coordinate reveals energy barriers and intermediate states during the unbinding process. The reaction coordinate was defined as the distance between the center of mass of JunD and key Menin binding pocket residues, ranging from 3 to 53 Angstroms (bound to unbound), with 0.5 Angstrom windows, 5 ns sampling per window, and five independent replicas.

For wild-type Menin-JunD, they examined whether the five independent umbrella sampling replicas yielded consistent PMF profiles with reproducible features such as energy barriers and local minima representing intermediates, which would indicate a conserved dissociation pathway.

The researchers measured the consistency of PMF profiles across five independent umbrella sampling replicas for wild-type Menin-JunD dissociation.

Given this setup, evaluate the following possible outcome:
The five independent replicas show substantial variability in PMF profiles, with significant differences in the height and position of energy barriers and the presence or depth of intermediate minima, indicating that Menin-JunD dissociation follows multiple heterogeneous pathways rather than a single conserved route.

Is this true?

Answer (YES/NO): NO